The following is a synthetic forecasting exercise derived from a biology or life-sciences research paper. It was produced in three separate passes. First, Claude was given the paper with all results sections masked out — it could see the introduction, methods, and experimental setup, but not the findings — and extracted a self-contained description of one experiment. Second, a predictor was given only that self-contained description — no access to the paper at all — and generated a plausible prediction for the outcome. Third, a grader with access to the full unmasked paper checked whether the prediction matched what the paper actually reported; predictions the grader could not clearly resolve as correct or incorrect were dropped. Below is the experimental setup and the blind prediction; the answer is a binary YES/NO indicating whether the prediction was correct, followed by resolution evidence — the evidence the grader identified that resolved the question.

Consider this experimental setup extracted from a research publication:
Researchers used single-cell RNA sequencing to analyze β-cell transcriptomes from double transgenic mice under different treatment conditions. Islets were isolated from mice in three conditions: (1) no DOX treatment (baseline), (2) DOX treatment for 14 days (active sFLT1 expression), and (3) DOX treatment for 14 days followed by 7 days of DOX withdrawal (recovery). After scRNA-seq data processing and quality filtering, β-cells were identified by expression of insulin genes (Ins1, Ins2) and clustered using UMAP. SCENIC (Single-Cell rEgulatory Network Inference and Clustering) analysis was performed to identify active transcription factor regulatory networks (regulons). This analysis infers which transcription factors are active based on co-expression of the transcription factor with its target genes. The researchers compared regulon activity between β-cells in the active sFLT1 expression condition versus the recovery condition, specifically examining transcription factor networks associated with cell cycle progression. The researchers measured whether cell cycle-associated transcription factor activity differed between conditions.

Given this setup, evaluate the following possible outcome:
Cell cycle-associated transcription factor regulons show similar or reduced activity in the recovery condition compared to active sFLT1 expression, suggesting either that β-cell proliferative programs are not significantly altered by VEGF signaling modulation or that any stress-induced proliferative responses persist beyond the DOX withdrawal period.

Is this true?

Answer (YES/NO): NO